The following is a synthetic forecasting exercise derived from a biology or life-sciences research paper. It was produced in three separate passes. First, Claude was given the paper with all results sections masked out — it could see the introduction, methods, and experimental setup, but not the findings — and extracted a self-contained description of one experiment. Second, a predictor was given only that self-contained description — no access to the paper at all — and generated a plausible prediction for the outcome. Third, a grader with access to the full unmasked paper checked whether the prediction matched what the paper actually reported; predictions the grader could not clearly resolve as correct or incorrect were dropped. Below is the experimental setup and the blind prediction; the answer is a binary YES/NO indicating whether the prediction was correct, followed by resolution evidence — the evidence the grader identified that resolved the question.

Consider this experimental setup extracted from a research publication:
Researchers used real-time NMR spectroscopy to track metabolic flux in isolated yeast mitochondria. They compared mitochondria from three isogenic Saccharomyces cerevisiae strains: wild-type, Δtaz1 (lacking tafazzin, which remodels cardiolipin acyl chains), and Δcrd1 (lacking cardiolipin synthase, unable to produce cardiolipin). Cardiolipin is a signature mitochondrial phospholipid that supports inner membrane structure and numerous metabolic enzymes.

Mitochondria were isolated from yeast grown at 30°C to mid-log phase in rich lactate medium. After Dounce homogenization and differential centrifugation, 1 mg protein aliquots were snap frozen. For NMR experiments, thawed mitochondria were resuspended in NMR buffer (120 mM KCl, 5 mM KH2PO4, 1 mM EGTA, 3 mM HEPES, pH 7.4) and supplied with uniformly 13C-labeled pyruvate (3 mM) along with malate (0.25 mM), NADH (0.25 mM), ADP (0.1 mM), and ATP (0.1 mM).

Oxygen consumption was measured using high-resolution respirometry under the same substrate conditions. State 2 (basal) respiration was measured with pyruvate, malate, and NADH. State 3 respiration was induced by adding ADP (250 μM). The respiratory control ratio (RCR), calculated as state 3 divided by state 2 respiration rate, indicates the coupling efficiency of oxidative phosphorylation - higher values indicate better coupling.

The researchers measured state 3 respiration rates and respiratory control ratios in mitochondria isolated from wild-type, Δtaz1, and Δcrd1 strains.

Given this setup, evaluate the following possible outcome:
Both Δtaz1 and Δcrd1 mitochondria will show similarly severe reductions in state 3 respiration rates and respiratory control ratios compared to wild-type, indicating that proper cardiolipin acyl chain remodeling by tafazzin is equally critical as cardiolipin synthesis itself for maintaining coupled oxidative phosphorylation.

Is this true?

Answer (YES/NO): NO